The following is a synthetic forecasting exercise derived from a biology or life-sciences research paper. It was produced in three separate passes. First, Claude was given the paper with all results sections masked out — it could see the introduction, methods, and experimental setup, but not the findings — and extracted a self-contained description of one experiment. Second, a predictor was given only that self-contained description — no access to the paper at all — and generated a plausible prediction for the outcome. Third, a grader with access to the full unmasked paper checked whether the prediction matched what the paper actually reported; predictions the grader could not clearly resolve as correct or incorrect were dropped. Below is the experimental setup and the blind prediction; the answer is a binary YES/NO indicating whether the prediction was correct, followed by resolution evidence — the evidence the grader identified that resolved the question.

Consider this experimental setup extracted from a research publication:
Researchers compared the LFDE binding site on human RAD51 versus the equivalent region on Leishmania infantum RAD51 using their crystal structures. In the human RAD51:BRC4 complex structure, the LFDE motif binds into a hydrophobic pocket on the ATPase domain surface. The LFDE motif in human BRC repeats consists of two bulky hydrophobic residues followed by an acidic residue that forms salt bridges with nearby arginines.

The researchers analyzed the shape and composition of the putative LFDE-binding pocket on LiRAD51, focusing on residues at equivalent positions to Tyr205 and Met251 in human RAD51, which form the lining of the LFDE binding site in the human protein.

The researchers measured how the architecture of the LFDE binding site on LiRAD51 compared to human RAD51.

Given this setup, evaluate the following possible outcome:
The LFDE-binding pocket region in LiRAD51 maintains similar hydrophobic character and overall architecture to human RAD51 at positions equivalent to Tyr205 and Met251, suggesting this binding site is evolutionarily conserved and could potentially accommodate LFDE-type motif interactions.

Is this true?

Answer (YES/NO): NO